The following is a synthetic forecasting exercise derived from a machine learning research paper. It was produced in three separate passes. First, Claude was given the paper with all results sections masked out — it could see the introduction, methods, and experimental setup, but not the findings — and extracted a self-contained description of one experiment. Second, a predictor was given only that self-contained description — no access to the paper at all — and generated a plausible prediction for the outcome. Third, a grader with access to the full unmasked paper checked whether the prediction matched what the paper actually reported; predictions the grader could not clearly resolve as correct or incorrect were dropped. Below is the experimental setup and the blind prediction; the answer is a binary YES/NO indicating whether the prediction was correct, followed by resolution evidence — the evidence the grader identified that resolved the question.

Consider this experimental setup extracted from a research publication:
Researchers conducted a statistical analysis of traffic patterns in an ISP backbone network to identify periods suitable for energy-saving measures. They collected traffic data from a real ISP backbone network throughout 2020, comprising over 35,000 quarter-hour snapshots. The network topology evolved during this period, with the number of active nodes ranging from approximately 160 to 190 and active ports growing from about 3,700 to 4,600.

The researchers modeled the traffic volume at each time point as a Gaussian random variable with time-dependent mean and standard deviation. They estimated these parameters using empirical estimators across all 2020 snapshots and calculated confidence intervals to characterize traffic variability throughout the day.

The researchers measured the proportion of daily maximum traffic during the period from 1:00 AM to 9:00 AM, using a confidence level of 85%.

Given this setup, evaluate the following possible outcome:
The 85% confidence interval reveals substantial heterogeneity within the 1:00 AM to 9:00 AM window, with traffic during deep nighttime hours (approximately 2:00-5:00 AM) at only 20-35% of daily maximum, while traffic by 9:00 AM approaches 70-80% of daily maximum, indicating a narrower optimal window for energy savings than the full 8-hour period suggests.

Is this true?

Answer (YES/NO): NO